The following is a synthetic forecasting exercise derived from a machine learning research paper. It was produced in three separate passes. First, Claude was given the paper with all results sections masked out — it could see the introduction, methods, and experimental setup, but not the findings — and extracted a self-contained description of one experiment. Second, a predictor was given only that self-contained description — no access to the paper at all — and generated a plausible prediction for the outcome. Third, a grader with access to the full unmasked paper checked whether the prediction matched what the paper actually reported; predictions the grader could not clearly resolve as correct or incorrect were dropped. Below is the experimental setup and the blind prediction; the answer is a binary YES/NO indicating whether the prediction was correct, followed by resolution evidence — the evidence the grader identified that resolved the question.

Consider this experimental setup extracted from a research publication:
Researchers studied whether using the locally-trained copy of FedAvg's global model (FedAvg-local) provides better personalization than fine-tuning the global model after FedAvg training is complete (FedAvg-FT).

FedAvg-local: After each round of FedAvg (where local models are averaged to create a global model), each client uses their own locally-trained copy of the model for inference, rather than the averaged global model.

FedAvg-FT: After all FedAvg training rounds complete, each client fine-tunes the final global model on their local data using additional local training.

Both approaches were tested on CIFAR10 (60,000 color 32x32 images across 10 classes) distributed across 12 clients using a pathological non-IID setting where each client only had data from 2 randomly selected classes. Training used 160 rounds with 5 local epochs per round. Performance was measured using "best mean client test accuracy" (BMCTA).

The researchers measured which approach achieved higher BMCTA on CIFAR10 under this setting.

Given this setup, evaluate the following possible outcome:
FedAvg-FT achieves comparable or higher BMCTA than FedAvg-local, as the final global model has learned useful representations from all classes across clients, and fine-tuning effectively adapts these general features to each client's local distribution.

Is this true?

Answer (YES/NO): YES